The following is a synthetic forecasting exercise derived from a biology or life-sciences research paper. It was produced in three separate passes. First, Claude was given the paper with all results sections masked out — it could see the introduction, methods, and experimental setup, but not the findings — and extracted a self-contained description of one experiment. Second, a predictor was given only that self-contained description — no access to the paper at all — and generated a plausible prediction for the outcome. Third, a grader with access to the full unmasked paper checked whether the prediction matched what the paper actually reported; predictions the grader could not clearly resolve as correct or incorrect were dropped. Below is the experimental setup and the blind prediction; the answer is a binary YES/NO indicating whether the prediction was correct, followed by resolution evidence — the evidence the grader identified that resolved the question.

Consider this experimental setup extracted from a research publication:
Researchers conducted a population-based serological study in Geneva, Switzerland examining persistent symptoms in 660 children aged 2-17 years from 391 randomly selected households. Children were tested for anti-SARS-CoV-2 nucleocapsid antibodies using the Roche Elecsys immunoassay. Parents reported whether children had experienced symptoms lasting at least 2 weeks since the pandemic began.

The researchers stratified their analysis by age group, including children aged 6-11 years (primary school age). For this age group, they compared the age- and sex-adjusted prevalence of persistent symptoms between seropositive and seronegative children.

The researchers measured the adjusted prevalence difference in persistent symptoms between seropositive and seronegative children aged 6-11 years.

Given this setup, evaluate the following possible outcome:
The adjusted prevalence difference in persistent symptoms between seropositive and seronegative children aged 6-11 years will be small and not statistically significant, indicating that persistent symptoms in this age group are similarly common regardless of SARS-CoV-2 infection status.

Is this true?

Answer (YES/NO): YES